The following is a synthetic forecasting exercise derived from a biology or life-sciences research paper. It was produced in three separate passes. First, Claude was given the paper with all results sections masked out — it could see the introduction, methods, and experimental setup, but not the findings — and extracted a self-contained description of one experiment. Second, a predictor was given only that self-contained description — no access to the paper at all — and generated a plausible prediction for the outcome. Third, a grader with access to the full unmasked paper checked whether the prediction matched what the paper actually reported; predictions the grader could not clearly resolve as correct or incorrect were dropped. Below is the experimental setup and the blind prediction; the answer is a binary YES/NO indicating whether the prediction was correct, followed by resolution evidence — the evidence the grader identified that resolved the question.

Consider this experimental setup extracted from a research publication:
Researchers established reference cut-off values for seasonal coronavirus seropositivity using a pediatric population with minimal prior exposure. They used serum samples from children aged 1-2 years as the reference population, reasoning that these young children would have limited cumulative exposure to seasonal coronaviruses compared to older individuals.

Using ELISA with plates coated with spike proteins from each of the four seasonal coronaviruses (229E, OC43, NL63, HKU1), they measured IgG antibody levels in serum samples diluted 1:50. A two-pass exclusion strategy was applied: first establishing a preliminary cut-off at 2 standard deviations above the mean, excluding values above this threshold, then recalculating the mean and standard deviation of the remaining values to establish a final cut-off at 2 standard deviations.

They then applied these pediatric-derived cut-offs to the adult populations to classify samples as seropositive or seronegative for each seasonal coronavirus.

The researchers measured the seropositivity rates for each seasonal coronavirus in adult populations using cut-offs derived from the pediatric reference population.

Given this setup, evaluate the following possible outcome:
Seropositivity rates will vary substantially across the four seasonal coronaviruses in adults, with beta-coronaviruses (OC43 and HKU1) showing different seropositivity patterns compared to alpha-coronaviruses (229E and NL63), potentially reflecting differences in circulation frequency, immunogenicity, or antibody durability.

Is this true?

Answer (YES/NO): NO